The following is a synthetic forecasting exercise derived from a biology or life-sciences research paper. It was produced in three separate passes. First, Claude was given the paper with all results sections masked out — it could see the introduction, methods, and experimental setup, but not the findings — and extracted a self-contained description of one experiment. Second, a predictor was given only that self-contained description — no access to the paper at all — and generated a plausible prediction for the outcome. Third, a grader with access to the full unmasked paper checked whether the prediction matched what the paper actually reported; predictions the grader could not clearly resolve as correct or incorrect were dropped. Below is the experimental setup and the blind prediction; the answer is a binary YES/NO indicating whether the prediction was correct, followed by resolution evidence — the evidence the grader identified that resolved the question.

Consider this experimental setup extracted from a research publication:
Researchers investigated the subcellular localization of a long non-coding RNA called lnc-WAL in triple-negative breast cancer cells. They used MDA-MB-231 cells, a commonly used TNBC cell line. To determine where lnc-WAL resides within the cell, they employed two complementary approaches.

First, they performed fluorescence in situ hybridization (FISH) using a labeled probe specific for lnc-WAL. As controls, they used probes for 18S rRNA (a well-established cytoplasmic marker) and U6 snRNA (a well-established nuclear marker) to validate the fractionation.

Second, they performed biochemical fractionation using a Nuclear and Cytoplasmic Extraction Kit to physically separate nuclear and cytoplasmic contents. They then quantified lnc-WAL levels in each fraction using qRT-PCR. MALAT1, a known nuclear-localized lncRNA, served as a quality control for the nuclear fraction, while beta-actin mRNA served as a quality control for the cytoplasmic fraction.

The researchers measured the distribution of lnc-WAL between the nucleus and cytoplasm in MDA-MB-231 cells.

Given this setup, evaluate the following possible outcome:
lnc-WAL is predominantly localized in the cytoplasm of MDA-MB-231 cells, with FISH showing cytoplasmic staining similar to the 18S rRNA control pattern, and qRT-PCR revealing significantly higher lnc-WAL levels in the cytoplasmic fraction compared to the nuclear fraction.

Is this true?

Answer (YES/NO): YES